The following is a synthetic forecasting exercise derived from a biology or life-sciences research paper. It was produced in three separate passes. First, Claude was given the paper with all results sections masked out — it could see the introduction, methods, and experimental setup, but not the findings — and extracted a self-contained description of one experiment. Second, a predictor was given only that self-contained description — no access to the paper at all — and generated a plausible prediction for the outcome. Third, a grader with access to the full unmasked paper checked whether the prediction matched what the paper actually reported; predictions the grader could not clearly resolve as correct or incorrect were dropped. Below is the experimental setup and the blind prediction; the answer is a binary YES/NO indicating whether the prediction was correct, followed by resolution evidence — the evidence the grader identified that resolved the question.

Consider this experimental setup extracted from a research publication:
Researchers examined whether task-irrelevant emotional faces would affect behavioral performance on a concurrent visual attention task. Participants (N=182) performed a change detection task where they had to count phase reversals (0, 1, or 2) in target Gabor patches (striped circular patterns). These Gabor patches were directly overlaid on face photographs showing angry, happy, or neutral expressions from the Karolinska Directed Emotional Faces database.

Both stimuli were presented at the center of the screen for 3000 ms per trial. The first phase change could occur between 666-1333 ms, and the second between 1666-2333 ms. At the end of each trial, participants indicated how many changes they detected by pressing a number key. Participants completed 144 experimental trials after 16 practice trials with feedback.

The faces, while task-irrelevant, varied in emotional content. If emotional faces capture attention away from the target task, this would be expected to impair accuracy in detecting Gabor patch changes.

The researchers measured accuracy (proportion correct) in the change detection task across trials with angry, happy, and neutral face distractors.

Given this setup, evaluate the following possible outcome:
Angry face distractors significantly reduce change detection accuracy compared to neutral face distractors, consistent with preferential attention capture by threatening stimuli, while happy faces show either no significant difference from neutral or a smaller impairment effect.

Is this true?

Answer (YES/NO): NO